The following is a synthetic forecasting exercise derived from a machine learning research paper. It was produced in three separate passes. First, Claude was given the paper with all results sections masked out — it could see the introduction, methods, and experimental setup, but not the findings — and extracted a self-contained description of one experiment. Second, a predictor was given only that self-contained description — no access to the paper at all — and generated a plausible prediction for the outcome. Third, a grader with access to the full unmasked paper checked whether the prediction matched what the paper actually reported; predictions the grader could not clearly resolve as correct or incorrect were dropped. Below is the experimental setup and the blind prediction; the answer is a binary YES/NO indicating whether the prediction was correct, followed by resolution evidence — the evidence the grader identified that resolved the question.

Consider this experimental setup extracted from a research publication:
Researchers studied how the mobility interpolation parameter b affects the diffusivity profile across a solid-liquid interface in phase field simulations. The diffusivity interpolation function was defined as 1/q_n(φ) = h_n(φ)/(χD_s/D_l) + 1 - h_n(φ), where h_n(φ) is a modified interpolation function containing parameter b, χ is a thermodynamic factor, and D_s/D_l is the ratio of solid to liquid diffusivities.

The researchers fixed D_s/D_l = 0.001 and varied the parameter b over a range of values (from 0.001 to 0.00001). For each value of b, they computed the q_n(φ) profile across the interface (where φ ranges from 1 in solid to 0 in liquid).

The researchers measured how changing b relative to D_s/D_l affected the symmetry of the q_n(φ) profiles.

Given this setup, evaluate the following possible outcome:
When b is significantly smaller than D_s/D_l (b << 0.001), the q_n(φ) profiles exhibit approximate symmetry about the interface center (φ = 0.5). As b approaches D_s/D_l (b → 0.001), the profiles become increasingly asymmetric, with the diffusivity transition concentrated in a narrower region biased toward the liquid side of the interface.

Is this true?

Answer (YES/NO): NO